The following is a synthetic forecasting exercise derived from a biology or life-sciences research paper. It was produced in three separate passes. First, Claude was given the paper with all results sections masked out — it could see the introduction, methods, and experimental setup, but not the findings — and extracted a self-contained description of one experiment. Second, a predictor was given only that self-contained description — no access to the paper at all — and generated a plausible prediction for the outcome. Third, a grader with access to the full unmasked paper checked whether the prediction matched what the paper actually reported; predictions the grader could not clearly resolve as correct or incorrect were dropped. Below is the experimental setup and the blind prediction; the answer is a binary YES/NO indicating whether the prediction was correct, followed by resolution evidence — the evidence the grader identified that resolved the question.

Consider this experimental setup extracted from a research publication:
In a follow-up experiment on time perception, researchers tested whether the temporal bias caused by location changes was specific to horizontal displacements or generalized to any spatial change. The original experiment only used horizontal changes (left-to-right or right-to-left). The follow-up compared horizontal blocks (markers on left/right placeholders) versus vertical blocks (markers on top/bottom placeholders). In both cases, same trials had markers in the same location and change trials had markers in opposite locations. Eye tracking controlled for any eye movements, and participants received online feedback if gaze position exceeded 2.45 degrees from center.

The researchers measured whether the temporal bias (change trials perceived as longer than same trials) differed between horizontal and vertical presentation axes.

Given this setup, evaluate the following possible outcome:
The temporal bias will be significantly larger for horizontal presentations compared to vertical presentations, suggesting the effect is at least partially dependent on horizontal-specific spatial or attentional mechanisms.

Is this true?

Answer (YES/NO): NO